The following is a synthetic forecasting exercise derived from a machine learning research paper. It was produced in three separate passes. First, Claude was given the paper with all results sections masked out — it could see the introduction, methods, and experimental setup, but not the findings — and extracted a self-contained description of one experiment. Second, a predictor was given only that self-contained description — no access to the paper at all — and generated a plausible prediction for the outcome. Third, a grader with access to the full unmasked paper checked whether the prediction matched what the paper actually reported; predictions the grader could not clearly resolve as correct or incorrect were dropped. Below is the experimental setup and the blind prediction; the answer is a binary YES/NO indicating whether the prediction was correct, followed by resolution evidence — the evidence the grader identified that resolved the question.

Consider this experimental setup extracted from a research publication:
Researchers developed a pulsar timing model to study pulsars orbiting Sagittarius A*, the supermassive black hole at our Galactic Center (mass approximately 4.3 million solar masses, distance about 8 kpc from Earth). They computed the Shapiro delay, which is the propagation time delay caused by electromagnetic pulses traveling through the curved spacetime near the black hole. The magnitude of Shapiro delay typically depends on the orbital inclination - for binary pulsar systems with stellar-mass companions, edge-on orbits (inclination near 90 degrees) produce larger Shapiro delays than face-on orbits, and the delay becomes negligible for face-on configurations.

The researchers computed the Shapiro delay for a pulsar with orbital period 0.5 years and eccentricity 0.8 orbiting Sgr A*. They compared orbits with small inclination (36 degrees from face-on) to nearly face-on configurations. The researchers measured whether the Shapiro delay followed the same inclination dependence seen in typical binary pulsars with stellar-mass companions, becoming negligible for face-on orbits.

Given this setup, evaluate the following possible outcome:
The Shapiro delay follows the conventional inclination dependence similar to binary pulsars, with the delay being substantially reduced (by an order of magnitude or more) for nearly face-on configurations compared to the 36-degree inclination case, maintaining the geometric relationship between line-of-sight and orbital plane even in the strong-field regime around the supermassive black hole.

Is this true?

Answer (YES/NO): NO